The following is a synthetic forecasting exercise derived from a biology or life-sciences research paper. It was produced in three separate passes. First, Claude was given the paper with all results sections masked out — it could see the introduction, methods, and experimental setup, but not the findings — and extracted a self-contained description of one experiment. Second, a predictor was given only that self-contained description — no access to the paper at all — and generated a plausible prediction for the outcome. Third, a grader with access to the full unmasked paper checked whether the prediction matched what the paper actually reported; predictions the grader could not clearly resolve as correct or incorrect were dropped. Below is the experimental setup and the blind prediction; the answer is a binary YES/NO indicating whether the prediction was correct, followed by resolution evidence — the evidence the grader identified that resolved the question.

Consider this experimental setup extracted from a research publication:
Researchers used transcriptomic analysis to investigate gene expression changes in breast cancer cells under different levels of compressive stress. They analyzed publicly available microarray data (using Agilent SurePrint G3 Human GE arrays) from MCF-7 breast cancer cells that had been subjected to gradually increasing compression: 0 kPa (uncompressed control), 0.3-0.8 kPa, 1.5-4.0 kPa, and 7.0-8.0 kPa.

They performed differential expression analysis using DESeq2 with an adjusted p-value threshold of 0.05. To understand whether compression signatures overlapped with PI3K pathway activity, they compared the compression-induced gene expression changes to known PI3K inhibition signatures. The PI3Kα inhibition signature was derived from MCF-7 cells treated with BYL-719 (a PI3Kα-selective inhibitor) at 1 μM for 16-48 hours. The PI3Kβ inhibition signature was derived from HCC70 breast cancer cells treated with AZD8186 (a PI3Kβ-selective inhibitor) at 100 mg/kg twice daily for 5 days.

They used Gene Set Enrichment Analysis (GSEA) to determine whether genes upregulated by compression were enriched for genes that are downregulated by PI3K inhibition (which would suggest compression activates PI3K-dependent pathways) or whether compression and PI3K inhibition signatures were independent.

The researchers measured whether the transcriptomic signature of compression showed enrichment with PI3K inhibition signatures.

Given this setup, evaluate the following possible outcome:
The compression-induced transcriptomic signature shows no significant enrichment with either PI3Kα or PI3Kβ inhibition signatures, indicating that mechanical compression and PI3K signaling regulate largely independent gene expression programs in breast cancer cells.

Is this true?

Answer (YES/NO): NO